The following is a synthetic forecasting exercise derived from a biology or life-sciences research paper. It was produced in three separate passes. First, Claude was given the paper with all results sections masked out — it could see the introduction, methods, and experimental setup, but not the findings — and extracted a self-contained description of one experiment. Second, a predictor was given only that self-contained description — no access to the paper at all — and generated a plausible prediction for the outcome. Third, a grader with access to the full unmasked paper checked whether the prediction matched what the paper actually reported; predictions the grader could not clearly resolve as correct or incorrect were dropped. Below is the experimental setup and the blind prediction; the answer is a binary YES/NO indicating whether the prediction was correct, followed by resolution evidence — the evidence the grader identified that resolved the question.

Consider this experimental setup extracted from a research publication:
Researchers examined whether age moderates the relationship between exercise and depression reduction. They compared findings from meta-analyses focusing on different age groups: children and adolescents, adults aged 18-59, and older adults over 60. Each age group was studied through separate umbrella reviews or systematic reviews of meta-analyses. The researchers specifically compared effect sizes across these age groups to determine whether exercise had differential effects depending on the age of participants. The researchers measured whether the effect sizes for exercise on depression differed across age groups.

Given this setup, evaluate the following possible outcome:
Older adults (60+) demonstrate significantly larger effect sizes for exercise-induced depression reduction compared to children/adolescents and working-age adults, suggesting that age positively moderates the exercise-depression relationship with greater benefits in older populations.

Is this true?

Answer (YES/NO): NO